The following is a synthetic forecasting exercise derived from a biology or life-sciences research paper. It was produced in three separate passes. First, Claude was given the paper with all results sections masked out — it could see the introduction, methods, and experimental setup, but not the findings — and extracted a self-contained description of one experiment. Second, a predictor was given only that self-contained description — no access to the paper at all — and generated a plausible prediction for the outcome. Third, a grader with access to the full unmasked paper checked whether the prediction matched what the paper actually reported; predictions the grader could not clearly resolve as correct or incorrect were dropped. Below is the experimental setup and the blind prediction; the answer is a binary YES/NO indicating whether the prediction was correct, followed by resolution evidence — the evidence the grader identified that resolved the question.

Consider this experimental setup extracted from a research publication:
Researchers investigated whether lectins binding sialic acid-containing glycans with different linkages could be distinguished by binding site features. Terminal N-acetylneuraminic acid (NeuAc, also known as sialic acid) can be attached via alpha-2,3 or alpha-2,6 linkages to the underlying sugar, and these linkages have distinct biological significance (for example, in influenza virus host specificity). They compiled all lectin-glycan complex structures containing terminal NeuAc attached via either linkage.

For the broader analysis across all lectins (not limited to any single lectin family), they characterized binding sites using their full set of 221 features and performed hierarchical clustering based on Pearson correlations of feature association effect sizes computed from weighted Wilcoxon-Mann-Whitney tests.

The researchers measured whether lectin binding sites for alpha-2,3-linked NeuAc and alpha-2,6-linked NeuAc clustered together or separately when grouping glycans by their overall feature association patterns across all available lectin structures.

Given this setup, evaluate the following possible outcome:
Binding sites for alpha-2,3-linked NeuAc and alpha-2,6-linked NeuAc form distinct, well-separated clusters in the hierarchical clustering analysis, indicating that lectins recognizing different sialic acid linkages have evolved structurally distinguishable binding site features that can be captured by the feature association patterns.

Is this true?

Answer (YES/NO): NO